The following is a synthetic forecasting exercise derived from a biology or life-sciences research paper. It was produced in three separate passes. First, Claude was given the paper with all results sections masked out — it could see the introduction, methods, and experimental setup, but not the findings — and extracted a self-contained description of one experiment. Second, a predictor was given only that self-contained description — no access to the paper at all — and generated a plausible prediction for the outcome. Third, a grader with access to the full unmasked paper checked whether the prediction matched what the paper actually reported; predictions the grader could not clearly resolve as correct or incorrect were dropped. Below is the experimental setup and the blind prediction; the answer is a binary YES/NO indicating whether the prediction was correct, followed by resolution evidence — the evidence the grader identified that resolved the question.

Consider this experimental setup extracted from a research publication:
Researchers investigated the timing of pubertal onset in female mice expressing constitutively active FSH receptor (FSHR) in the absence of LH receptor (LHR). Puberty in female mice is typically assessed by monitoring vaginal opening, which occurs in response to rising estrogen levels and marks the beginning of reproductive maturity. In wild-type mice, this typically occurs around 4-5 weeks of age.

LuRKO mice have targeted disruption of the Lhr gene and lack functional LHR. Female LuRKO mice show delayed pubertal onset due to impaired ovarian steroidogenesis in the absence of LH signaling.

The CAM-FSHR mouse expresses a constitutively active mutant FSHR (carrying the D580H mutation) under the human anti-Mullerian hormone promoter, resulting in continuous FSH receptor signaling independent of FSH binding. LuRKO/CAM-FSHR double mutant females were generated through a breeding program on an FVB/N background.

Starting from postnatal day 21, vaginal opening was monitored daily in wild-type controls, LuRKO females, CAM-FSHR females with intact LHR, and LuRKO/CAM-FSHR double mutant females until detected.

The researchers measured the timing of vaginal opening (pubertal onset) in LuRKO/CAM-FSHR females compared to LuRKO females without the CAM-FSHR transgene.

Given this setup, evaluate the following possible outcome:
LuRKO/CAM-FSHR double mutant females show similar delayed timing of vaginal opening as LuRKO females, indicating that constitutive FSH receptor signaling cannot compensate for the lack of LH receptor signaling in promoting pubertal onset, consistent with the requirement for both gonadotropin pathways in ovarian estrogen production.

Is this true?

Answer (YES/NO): NO